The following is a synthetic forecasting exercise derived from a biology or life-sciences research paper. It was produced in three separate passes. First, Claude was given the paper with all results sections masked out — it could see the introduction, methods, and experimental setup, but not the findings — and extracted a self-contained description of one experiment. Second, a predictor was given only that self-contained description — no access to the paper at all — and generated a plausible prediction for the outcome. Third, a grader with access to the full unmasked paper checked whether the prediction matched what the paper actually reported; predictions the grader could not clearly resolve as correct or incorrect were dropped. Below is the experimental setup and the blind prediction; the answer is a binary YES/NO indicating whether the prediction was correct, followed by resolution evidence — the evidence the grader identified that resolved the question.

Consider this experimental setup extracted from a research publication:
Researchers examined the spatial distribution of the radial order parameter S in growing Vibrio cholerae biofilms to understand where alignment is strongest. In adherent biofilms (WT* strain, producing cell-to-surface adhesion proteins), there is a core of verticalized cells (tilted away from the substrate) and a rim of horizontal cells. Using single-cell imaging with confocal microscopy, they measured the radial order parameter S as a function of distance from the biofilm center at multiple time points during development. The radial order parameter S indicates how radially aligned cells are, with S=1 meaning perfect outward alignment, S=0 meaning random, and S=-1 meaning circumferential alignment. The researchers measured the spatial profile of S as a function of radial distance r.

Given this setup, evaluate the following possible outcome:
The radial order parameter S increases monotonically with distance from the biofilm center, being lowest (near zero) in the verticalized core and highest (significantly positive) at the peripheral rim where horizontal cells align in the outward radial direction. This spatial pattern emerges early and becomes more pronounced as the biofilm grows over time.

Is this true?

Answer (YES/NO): NO